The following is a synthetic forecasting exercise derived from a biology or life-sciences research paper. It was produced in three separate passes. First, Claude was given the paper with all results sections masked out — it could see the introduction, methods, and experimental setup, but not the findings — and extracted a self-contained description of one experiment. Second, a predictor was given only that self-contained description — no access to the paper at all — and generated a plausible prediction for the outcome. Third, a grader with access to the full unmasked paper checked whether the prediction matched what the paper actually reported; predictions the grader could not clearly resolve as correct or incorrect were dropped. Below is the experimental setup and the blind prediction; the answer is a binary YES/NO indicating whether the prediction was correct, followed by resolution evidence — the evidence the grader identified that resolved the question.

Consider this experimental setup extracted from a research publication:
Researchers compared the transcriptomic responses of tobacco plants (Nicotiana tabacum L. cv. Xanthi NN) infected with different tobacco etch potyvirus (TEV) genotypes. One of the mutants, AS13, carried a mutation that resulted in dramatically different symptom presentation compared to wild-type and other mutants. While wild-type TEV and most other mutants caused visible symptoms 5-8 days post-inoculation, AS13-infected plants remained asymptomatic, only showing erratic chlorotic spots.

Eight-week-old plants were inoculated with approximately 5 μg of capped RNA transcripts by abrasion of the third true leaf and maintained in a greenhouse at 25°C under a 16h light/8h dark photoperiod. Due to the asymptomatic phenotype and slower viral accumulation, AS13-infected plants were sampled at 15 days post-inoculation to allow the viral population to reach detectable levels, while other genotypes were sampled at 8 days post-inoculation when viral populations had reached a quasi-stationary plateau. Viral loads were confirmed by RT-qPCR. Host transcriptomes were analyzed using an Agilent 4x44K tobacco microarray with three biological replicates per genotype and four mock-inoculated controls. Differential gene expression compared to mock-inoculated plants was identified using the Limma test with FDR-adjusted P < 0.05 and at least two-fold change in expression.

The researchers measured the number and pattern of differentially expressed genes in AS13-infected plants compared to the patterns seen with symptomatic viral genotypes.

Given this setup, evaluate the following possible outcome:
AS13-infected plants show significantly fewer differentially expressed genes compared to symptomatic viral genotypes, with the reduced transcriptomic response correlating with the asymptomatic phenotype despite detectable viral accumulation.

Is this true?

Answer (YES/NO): NO